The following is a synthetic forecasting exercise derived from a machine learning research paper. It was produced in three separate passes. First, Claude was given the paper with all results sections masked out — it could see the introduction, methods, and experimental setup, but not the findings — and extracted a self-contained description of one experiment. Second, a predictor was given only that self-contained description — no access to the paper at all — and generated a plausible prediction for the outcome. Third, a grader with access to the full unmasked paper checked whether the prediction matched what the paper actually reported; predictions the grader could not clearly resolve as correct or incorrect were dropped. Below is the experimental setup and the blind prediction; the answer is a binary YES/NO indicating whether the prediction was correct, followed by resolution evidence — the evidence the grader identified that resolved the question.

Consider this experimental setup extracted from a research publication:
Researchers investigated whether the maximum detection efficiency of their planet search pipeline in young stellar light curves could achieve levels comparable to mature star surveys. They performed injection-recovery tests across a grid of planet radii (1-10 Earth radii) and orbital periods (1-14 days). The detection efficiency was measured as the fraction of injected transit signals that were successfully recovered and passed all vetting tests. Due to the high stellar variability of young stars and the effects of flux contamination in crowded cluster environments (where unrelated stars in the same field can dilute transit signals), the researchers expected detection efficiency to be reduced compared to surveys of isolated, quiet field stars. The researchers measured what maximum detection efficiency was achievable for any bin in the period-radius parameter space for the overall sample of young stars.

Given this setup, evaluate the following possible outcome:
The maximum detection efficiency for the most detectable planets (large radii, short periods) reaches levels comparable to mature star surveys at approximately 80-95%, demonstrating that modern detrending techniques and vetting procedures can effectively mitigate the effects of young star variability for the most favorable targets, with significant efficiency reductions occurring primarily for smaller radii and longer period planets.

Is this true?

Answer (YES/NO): NO